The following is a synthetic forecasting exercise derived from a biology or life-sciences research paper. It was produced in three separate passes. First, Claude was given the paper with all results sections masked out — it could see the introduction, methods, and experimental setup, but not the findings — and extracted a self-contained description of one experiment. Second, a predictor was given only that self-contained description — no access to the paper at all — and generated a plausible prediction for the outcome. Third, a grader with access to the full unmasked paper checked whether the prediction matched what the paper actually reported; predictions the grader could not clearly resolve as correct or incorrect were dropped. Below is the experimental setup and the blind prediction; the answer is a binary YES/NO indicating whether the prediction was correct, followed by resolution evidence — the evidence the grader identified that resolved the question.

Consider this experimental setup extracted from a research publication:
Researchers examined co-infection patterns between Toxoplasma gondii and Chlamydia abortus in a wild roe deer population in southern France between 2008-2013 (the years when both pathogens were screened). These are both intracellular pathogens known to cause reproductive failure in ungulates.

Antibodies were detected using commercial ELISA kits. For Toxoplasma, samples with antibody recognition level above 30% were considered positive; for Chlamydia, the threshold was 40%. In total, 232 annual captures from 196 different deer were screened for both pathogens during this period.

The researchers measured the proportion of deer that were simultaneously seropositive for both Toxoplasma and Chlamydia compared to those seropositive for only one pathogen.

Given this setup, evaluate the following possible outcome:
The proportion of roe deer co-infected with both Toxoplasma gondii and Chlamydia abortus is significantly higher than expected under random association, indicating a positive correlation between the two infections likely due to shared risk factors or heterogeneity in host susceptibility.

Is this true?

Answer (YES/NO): NO